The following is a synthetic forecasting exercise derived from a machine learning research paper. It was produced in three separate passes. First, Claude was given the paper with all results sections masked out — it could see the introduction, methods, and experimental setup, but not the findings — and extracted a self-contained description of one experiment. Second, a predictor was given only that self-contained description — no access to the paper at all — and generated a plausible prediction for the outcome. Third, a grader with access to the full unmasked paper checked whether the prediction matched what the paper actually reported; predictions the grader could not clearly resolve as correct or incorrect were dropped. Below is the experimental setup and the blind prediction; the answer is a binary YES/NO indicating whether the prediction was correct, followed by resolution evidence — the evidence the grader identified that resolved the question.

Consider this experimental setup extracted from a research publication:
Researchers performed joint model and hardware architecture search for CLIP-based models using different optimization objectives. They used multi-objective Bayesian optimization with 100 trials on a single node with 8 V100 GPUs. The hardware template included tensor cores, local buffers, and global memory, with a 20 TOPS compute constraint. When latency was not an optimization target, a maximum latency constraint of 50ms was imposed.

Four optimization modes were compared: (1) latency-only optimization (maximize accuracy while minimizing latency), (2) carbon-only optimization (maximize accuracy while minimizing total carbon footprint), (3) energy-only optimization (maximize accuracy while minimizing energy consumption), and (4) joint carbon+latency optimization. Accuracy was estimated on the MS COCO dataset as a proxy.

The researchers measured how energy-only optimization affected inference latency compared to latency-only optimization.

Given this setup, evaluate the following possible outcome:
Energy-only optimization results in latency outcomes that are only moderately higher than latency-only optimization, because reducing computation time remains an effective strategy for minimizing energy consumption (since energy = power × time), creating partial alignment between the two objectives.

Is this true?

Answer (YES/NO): NO